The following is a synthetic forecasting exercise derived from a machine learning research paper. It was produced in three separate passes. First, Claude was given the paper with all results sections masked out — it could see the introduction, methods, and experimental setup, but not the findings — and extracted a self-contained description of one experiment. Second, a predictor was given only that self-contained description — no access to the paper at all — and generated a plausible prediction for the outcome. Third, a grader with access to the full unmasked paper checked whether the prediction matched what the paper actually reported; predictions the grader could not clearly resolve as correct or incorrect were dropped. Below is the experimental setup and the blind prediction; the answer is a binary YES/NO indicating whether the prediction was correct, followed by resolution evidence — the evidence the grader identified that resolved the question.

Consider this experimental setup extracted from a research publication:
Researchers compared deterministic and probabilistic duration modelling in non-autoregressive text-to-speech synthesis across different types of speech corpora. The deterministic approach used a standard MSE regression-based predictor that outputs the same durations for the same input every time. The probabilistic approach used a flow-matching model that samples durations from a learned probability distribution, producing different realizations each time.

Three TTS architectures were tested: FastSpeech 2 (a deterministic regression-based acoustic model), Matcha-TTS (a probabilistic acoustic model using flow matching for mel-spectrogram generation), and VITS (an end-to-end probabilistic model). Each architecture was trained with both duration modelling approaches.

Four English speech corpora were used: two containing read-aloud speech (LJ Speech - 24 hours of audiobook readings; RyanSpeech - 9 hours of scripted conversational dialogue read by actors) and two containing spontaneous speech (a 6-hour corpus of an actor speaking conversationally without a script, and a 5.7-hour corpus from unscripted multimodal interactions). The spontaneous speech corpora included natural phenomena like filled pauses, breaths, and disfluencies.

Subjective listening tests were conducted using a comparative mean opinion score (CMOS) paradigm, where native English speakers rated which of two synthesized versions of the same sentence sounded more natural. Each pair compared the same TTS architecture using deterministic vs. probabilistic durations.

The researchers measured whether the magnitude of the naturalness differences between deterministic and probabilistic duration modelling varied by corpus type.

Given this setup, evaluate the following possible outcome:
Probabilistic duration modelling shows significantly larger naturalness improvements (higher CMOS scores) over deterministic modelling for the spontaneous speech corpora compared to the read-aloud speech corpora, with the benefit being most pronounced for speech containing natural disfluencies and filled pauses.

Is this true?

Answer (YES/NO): YES